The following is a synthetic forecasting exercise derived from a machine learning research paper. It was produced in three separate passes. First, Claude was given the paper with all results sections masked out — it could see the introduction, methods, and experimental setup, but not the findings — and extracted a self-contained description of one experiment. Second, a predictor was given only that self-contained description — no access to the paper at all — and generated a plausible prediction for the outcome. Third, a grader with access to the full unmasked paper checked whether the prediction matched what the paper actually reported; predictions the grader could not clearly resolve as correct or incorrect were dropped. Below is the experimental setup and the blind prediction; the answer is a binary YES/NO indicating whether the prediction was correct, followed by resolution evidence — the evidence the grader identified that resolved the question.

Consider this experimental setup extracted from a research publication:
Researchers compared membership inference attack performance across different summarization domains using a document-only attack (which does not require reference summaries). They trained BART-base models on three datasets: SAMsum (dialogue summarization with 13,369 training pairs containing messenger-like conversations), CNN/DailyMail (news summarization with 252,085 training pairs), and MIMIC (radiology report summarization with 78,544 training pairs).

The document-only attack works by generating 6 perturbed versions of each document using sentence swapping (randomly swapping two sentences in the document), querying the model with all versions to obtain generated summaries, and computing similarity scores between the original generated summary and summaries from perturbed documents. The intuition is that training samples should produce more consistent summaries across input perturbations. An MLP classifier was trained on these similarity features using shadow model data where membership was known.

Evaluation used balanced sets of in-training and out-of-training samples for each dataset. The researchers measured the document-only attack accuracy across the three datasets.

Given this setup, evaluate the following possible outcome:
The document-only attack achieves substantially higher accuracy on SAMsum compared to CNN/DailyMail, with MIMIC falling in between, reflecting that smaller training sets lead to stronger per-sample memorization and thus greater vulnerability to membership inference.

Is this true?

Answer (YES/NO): NO